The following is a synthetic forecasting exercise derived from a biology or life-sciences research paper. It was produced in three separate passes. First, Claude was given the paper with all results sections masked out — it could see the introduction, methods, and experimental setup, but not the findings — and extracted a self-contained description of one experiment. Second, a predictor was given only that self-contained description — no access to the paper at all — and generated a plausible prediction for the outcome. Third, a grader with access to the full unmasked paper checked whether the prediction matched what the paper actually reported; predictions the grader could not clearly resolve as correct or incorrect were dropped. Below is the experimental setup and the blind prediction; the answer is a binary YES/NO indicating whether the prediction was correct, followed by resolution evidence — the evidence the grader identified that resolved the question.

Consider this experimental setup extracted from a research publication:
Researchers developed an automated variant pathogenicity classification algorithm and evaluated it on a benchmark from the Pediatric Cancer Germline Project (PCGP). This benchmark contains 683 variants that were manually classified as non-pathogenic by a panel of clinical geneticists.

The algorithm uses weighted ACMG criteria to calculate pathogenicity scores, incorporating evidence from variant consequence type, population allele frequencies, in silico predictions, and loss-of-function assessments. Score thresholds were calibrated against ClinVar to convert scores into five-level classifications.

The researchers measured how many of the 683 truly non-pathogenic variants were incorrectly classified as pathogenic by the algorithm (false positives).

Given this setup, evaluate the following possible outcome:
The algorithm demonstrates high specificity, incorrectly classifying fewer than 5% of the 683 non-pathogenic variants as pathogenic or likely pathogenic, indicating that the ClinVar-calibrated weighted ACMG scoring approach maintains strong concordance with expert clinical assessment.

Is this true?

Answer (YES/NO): YES